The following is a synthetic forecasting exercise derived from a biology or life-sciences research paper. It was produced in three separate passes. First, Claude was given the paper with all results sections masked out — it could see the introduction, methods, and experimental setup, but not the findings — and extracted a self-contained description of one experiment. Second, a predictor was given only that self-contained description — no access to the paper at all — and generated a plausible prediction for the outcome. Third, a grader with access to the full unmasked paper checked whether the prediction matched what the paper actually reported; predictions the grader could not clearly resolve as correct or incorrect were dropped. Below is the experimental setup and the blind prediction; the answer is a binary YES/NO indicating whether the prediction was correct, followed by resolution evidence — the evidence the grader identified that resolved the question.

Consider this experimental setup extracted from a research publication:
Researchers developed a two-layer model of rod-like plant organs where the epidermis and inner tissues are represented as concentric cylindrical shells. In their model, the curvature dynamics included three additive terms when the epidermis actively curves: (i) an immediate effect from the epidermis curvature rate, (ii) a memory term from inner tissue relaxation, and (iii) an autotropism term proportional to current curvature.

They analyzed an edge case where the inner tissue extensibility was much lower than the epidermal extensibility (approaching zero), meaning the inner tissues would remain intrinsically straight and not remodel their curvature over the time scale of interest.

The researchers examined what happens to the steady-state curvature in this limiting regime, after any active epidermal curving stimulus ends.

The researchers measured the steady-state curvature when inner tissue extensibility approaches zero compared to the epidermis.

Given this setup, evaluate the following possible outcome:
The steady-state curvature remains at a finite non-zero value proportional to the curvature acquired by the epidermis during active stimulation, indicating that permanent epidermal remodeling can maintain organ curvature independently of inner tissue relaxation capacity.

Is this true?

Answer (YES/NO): NO